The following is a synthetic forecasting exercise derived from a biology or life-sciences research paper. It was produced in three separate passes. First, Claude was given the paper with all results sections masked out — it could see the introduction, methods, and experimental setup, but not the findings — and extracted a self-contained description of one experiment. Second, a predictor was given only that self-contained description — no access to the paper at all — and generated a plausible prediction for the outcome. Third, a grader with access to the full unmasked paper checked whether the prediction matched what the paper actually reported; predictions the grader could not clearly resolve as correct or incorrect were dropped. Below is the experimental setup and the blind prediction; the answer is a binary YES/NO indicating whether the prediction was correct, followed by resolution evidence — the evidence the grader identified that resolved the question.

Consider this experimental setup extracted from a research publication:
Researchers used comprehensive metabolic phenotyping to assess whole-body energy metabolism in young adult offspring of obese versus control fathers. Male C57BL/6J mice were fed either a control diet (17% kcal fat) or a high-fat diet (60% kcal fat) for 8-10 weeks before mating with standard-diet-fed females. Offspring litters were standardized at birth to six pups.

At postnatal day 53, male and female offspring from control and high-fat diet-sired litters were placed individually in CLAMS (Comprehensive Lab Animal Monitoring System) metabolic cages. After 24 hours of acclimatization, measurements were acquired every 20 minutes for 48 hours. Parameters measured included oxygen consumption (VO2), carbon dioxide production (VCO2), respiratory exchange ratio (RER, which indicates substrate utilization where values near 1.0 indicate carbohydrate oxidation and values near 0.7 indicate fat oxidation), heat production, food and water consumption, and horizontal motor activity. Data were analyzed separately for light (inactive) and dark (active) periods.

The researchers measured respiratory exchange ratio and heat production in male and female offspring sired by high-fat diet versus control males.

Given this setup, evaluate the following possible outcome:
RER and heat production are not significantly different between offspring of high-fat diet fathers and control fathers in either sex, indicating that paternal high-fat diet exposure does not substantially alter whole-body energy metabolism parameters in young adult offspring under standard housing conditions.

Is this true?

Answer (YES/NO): NO